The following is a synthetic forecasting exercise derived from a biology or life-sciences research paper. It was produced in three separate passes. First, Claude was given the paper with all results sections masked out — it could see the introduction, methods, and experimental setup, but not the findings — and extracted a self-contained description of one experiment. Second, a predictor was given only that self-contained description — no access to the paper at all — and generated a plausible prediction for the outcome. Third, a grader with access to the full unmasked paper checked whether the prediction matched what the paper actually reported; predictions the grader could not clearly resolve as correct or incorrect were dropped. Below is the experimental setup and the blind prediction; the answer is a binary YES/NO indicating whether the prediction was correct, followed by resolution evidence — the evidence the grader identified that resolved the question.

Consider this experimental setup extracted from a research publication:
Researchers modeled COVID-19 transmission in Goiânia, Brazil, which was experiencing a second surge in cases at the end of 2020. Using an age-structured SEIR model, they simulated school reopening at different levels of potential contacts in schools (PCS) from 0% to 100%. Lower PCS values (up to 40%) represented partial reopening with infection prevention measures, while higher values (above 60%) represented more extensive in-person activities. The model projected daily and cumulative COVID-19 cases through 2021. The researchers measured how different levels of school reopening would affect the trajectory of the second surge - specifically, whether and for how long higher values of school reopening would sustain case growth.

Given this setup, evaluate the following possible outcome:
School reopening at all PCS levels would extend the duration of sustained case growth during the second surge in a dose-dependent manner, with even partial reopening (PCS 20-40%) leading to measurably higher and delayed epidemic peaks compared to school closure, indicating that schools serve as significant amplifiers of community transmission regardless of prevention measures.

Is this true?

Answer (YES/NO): NO